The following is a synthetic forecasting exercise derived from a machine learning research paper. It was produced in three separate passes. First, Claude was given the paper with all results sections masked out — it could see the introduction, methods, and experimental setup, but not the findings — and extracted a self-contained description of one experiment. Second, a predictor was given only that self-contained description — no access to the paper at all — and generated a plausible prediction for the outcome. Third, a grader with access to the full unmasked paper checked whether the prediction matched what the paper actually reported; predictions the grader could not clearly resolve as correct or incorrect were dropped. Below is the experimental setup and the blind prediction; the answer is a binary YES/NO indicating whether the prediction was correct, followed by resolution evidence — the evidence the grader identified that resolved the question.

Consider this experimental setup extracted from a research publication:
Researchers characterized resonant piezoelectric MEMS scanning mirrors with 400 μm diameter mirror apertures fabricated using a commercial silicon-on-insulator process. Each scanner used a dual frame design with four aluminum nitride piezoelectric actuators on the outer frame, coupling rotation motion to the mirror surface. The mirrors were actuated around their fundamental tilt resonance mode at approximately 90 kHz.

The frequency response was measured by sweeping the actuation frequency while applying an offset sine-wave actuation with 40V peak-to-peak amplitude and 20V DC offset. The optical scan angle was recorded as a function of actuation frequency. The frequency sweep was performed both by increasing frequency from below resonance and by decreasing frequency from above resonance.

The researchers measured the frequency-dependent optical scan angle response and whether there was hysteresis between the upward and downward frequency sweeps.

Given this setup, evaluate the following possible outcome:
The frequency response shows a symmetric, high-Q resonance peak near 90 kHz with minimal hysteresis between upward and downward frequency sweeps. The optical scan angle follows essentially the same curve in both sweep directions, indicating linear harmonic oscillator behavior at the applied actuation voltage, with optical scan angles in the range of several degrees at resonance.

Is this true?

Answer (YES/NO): NO